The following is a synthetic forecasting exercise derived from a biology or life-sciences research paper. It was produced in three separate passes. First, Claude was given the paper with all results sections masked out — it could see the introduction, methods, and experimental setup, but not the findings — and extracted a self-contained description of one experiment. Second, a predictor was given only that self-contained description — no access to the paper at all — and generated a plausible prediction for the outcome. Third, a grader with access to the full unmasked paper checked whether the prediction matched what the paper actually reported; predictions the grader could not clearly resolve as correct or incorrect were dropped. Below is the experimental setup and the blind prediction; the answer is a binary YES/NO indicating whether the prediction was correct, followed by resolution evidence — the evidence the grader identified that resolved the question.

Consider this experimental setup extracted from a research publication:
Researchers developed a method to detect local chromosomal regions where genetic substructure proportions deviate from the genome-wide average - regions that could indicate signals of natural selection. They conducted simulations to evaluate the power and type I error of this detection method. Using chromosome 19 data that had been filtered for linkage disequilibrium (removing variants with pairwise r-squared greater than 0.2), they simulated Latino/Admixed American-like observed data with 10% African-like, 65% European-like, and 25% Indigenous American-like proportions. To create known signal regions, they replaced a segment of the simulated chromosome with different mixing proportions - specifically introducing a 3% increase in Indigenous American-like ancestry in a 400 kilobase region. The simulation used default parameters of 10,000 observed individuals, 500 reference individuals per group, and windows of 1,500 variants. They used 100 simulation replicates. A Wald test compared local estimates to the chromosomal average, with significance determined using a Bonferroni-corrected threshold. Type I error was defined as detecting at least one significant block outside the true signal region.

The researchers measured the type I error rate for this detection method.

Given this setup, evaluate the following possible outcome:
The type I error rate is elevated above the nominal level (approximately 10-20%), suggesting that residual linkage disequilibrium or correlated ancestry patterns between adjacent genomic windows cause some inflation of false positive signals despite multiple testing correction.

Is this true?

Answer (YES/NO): NO